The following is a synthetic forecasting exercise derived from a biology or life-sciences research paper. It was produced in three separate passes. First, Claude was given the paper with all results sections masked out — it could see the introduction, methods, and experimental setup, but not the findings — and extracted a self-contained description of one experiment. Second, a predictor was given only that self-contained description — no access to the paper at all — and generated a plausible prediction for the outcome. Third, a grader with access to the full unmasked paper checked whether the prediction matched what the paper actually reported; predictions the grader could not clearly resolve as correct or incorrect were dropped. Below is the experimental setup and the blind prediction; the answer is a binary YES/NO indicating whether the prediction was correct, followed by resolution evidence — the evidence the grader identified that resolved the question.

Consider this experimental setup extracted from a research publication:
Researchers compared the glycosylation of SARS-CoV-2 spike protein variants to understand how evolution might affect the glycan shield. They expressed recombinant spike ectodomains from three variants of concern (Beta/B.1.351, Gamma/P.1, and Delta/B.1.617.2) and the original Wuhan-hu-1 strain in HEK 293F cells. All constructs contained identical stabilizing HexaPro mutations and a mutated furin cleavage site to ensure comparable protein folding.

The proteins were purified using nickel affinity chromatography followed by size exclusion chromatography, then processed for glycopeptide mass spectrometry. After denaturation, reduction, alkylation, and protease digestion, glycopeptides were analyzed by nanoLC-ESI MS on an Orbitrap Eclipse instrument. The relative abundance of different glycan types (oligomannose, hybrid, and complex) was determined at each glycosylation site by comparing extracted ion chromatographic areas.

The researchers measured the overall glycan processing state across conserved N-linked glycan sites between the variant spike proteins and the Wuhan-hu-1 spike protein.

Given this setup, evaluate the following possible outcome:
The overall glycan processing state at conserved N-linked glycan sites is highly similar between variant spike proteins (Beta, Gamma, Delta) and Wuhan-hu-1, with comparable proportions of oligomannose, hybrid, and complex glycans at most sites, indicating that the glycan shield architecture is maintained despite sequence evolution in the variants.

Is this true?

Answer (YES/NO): YES